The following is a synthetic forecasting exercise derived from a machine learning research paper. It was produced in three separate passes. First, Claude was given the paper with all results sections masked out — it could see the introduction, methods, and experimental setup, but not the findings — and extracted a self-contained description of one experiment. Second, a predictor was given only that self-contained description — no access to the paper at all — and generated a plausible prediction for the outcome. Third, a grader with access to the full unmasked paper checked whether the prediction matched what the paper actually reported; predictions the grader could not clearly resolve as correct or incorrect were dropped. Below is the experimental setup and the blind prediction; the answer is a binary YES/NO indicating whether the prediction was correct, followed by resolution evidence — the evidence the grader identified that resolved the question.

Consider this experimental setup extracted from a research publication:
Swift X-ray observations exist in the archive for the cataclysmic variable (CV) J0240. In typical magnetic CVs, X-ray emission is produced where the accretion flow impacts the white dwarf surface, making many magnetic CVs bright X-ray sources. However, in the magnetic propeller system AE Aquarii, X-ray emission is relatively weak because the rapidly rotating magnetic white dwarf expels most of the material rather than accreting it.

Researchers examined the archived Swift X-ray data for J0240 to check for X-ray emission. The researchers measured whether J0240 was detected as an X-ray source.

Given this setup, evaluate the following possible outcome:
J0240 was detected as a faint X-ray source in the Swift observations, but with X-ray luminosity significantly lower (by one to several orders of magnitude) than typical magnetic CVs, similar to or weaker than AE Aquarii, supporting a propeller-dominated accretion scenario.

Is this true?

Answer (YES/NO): NO